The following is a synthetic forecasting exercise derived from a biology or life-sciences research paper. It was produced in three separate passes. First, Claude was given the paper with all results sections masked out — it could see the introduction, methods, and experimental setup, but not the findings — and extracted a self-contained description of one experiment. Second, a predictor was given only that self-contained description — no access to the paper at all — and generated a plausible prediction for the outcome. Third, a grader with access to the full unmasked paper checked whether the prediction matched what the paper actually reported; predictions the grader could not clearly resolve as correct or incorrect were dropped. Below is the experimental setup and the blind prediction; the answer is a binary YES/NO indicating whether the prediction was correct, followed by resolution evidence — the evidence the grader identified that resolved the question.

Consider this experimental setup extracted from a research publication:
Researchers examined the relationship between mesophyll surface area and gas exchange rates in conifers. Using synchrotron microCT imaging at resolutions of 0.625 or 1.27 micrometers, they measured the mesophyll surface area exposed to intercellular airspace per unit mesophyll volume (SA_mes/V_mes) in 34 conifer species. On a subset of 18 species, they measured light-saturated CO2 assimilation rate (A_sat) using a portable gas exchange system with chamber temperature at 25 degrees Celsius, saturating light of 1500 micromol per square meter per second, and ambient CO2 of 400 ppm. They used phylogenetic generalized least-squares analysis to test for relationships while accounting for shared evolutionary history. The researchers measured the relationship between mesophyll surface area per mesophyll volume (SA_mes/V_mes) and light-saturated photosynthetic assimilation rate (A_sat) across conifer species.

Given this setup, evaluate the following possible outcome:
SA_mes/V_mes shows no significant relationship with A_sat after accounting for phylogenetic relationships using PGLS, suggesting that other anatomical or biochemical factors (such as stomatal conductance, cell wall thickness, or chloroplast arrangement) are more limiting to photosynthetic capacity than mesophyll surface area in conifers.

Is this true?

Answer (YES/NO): YES